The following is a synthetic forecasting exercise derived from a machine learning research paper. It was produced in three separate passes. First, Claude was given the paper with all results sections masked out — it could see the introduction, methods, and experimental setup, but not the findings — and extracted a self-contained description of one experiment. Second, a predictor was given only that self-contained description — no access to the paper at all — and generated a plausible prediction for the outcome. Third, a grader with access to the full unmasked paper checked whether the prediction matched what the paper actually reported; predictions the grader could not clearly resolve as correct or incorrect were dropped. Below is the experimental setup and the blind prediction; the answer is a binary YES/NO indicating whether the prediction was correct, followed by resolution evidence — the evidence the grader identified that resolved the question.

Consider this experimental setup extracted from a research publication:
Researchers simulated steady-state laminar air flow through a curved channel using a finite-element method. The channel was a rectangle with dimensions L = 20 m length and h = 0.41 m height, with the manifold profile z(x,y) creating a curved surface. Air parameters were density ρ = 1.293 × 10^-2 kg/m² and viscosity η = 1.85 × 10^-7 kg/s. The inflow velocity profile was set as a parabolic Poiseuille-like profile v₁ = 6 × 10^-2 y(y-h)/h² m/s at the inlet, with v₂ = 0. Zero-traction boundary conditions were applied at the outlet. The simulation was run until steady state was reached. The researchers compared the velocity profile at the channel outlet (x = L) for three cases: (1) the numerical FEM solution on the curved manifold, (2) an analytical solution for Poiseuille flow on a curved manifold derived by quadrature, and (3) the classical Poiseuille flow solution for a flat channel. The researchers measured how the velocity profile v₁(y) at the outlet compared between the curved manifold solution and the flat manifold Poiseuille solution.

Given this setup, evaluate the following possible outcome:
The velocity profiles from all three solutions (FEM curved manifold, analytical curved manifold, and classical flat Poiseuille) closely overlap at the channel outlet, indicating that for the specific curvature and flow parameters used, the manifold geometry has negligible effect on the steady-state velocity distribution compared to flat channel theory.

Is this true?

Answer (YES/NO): NO